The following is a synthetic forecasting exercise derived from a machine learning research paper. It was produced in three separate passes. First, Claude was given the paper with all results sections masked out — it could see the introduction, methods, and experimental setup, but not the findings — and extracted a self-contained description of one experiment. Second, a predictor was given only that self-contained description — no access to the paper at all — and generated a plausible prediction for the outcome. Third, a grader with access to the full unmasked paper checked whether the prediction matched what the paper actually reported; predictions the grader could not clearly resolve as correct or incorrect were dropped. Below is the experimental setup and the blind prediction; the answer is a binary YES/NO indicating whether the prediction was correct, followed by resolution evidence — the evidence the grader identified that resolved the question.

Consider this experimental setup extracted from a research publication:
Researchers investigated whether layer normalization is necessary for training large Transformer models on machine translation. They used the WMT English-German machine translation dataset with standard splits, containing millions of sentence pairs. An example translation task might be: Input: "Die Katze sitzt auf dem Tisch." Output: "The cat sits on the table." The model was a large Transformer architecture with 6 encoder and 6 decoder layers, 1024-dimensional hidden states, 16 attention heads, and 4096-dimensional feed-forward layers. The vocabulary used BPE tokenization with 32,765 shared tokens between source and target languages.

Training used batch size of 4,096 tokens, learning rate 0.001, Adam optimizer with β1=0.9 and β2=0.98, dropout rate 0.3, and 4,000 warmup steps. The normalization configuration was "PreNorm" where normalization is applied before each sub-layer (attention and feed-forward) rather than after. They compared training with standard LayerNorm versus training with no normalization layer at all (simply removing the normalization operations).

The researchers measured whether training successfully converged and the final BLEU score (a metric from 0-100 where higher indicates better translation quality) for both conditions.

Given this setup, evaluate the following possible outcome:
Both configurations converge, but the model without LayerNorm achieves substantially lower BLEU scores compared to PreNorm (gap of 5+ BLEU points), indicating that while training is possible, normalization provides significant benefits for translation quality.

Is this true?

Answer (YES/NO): NO